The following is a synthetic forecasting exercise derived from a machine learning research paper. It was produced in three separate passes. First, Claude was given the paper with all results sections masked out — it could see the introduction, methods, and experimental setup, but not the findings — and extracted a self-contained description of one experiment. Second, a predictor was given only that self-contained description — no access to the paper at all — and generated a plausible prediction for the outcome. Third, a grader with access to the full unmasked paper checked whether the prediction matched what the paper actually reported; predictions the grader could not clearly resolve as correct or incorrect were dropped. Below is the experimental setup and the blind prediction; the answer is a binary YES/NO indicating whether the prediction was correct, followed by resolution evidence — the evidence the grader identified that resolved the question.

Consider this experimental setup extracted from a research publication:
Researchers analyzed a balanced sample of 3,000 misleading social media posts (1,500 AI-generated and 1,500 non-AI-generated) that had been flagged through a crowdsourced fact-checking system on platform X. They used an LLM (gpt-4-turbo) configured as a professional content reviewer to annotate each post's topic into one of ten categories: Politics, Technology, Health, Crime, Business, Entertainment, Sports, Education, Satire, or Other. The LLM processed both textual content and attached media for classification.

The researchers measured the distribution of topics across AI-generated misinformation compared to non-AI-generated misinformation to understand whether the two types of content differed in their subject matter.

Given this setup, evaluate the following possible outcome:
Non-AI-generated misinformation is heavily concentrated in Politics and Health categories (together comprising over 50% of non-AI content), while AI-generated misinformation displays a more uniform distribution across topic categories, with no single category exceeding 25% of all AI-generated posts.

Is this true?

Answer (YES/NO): NO